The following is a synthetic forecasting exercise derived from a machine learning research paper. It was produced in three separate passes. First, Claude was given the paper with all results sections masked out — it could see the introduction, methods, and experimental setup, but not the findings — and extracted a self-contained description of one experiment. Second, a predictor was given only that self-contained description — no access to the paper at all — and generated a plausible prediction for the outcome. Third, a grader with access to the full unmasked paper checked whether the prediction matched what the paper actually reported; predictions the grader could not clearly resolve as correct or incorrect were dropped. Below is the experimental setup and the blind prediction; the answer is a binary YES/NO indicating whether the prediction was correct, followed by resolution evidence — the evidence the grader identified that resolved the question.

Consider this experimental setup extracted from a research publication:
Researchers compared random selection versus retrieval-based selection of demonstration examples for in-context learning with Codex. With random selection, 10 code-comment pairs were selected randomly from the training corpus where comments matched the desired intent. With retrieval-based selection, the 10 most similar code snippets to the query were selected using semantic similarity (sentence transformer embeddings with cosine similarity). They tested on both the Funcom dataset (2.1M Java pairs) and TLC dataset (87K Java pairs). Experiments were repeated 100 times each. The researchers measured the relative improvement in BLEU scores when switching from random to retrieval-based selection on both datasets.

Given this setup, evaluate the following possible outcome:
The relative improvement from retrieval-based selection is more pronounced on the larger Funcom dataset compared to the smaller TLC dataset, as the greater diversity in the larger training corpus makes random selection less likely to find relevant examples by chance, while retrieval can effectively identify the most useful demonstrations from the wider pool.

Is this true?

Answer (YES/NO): NO